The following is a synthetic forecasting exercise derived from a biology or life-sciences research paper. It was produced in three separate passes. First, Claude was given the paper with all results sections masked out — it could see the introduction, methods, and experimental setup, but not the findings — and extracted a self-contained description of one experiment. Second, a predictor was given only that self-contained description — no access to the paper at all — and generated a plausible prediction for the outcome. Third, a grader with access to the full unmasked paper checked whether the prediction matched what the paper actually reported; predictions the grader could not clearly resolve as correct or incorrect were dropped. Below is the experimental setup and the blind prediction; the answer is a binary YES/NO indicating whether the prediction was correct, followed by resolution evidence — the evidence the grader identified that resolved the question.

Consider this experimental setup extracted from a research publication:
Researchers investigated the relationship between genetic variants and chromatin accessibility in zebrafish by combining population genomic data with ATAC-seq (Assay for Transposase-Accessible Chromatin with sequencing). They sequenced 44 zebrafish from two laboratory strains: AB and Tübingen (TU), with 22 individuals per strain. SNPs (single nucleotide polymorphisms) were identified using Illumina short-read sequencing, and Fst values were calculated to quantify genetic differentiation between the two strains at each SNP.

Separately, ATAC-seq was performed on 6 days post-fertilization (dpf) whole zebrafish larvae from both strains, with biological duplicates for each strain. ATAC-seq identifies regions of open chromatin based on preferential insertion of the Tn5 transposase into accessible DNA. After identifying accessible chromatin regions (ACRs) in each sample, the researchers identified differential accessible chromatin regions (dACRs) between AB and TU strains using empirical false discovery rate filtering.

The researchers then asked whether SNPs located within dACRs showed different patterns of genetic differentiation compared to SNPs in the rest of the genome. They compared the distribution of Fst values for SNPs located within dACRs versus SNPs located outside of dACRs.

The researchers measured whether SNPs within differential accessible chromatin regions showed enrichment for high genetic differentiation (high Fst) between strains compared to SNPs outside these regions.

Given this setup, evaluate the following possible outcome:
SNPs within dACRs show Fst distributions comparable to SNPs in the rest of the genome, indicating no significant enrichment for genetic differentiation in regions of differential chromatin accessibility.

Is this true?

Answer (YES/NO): NO